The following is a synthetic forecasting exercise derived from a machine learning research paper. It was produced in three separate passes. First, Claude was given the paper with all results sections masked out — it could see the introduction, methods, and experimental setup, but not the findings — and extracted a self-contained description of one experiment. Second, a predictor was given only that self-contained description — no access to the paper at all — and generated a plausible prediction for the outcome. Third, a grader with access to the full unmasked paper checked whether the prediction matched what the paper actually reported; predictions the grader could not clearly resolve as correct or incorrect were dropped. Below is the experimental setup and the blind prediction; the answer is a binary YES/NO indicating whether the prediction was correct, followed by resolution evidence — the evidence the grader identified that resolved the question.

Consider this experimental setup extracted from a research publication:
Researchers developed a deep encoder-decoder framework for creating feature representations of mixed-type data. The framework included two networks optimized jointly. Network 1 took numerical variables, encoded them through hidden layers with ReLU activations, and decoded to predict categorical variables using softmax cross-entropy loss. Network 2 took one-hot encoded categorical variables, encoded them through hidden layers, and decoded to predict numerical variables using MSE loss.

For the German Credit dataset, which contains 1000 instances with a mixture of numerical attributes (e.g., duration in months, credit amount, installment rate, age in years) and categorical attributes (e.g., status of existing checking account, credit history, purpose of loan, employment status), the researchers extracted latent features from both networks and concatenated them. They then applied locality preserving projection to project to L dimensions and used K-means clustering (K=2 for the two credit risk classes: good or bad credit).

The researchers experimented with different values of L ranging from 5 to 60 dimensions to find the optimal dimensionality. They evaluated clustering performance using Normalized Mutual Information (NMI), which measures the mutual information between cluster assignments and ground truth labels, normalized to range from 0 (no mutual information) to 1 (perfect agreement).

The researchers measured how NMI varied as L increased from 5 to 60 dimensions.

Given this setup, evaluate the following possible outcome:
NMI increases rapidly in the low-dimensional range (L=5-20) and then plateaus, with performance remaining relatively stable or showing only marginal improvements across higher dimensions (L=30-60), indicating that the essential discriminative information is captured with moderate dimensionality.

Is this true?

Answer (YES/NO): NO